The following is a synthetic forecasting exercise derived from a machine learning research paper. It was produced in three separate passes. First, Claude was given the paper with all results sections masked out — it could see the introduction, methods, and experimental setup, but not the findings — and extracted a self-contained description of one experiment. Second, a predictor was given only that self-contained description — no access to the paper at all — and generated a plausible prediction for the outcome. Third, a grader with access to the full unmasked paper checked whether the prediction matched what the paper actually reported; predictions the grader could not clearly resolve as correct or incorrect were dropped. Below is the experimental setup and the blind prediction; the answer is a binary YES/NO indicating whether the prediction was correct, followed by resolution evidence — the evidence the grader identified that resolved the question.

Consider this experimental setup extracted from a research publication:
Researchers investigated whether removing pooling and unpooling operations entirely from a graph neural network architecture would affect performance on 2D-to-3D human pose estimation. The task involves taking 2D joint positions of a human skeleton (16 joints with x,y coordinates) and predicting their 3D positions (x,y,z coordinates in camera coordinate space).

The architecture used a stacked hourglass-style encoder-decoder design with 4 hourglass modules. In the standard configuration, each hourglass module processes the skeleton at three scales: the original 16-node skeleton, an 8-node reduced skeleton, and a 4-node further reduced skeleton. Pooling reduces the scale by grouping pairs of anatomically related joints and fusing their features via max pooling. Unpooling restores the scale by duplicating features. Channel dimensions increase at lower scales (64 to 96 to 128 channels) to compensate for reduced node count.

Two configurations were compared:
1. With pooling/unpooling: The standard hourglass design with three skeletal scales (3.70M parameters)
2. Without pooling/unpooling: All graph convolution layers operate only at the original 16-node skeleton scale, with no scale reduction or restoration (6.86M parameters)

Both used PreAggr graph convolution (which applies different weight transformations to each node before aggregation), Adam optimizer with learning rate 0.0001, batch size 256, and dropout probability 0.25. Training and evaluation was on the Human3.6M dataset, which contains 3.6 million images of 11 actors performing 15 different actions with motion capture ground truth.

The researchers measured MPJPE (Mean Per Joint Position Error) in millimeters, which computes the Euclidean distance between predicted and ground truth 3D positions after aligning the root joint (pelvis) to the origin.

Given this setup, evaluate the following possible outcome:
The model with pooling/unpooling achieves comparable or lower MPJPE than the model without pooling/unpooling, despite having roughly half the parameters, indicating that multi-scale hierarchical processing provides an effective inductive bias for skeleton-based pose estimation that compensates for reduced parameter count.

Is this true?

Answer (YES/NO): YES